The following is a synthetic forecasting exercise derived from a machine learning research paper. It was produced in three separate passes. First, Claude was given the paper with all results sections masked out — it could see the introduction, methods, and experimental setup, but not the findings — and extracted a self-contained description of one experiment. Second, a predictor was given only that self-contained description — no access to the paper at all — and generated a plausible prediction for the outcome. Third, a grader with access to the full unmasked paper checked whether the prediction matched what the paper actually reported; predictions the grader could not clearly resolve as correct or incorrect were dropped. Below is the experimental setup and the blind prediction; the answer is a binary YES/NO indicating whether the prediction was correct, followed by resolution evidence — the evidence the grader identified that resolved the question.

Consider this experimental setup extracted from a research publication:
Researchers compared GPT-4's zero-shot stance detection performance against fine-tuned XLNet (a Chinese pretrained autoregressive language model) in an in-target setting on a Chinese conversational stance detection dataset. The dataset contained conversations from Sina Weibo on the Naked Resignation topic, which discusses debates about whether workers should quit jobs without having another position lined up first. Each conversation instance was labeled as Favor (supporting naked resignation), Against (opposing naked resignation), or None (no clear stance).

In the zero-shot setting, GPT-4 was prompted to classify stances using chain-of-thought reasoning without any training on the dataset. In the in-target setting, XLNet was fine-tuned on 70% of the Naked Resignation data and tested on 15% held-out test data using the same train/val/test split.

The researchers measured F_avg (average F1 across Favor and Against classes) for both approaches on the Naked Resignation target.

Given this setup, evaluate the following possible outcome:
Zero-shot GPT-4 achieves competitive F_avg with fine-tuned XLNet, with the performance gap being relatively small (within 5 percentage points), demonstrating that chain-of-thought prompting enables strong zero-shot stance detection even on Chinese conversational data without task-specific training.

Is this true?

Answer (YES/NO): NO